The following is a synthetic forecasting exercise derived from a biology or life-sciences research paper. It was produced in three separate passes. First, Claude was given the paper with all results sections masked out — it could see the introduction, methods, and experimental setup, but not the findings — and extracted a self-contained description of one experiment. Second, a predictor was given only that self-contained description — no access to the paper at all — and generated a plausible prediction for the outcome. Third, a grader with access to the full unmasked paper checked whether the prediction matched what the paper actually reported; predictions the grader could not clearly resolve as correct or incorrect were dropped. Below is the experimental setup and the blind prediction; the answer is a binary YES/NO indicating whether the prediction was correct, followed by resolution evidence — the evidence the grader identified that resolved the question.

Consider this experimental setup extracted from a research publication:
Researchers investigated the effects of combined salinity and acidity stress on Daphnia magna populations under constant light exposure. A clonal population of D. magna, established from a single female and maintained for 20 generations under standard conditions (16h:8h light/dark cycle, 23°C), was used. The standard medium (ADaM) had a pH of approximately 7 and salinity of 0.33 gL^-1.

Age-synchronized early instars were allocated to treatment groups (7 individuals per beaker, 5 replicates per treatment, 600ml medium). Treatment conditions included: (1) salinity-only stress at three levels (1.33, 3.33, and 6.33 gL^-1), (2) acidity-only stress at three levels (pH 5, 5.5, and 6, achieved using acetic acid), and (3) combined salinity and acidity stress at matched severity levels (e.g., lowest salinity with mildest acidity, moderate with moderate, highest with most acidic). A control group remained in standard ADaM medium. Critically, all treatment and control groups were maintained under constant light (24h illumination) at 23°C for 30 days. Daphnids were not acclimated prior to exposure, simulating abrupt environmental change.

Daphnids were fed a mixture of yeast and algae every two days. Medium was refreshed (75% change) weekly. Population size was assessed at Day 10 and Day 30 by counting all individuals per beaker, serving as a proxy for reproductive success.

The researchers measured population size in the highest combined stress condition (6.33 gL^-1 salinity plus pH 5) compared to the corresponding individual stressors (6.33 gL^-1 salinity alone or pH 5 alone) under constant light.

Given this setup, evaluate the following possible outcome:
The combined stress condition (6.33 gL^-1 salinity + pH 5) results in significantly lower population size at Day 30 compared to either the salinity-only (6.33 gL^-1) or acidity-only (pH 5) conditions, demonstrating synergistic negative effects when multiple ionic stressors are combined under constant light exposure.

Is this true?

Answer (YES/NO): YES